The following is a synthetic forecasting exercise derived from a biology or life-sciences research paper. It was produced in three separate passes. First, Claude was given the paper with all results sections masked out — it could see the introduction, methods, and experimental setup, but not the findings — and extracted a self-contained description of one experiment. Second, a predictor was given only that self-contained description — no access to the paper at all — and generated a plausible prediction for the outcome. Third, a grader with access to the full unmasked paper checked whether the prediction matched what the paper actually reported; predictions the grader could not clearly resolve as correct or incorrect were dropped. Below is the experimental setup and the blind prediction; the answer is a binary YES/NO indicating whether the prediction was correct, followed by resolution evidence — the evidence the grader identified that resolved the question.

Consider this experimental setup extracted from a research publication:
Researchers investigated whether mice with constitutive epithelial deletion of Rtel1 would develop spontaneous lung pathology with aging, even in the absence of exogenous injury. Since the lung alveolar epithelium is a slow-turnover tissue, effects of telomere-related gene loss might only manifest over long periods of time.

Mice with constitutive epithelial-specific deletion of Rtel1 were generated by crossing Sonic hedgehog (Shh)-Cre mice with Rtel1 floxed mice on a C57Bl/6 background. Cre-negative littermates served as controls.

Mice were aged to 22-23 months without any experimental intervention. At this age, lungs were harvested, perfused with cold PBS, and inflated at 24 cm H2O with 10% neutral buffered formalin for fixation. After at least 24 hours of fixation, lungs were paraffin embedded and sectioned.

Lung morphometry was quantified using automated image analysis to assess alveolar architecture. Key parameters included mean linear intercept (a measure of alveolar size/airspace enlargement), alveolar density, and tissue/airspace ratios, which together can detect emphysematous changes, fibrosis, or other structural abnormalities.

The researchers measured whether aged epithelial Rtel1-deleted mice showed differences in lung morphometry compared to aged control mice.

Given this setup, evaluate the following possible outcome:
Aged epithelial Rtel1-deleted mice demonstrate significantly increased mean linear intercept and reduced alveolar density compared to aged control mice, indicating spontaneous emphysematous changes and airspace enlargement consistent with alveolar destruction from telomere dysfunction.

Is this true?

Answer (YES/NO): NO